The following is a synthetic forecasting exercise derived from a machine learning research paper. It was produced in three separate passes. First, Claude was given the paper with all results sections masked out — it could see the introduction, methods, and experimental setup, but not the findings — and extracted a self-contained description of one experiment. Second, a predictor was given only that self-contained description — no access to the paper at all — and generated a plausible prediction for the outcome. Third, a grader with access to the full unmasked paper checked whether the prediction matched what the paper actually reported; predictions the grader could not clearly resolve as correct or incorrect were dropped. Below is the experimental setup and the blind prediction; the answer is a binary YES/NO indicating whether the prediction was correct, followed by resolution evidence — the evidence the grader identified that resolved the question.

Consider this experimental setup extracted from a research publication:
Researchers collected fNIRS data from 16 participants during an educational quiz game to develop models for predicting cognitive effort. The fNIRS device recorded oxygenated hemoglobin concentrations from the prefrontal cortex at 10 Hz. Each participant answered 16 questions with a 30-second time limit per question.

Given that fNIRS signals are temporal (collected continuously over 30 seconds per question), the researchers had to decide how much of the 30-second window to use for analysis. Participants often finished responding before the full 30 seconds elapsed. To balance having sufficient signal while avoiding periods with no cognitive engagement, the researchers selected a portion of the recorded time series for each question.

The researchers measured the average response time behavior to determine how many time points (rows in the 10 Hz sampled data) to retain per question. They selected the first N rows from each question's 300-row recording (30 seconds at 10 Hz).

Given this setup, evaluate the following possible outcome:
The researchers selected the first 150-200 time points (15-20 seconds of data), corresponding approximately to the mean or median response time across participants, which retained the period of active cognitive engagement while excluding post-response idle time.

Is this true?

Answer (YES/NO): YES